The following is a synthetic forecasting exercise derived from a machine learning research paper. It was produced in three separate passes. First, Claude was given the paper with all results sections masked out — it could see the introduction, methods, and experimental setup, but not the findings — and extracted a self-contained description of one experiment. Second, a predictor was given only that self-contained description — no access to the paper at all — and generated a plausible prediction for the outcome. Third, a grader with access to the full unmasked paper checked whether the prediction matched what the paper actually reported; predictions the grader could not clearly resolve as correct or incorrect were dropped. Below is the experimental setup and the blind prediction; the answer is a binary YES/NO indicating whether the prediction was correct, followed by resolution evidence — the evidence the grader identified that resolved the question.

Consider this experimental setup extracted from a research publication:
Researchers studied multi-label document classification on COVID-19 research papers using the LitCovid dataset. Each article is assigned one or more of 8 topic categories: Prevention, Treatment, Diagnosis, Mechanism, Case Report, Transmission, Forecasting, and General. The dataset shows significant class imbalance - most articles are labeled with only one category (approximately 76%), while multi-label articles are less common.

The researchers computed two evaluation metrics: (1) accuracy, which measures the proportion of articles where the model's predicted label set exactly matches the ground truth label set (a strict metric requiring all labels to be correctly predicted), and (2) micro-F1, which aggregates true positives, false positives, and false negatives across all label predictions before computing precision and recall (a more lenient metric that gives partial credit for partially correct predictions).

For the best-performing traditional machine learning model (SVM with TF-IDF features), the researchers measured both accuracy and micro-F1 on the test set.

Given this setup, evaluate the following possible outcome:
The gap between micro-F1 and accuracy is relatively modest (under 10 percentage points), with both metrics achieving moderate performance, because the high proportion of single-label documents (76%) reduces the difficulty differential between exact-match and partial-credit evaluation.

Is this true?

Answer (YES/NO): NO